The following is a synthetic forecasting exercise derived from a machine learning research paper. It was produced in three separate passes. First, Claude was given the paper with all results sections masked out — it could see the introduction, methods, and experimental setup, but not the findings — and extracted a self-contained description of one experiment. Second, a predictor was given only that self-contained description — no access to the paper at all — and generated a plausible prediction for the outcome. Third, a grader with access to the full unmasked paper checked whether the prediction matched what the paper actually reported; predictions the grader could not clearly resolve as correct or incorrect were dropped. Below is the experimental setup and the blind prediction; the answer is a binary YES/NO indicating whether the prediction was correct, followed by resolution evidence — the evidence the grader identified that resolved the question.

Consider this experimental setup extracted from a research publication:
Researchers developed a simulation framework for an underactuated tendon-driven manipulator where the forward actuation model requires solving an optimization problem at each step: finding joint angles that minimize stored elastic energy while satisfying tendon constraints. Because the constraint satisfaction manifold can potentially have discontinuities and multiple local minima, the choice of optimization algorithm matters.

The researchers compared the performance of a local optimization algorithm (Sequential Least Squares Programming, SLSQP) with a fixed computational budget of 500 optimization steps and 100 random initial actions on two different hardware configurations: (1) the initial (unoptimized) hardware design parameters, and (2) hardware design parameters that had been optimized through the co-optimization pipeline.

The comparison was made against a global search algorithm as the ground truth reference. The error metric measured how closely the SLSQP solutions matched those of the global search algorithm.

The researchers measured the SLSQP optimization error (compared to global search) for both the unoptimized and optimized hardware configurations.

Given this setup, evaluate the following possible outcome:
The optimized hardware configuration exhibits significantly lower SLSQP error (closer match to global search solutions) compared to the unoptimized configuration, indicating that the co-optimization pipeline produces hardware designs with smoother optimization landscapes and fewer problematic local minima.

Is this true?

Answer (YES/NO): YES